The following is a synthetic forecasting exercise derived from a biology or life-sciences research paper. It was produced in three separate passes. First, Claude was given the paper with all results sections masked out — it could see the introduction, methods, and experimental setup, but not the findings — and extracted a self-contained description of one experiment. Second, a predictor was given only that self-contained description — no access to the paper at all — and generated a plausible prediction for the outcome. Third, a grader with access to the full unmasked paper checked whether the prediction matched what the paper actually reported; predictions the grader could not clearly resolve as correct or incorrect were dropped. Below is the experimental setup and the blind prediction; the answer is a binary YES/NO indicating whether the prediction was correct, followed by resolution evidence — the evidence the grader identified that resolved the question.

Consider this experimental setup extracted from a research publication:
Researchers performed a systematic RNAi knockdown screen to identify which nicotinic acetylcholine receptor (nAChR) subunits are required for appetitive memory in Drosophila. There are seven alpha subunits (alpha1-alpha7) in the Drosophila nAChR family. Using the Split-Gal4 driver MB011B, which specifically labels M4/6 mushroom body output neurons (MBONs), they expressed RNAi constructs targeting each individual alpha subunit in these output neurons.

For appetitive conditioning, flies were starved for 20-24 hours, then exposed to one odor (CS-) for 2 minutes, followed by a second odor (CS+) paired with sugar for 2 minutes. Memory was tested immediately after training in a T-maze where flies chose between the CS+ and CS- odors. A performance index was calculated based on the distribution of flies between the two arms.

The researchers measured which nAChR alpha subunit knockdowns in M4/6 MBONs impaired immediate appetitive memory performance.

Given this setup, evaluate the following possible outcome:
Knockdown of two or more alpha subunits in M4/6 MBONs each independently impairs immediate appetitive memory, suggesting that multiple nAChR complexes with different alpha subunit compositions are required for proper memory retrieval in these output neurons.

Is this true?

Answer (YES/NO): NO